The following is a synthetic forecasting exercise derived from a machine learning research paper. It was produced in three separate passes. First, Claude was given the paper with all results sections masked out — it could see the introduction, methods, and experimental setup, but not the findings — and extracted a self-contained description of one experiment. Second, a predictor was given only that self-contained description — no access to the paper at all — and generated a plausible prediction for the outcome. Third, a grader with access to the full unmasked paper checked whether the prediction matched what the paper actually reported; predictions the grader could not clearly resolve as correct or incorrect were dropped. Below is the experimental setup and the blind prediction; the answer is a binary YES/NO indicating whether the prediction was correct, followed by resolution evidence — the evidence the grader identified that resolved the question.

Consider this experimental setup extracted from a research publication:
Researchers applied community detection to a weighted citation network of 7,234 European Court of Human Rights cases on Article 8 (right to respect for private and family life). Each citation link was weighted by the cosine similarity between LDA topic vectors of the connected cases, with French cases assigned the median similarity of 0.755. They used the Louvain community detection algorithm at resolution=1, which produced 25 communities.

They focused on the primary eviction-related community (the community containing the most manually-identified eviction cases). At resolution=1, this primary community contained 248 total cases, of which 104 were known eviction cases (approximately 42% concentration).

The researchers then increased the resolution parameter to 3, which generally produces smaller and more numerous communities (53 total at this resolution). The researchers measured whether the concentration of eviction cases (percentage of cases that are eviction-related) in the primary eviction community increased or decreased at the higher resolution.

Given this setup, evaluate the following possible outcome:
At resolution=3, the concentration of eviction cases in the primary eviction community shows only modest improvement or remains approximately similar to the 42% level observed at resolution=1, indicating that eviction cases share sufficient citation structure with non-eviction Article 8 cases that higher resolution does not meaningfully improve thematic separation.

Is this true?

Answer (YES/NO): NO